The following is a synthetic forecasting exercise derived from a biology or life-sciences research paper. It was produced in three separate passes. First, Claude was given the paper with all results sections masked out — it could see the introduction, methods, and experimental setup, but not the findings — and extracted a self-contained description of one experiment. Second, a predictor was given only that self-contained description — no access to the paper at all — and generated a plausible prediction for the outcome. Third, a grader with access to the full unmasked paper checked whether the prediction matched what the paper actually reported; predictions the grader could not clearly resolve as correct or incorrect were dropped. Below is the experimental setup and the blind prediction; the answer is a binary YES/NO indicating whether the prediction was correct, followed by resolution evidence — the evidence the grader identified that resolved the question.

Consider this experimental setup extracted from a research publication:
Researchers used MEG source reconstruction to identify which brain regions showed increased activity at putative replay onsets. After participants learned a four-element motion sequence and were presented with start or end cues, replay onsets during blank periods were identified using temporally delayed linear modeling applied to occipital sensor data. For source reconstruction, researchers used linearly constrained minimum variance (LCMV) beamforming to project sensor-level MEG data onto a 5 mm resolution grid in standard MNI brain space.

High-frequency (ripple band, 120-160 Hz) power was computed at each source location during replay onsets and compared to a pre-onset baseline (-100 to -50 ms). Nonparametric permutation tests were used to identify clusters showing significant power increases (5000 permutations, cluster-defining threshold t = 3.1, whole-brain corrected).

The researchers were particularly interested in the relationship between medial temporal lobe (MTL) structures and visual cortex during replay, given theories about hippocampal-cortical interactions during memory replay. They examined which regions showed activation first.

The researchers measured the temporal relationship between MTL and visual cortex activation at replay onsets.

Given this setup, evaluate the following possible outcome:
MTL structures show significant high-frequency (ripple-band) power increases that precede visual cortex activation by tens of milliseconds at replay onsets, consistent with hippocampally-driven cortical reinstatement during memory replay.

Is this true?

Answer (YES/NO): YES